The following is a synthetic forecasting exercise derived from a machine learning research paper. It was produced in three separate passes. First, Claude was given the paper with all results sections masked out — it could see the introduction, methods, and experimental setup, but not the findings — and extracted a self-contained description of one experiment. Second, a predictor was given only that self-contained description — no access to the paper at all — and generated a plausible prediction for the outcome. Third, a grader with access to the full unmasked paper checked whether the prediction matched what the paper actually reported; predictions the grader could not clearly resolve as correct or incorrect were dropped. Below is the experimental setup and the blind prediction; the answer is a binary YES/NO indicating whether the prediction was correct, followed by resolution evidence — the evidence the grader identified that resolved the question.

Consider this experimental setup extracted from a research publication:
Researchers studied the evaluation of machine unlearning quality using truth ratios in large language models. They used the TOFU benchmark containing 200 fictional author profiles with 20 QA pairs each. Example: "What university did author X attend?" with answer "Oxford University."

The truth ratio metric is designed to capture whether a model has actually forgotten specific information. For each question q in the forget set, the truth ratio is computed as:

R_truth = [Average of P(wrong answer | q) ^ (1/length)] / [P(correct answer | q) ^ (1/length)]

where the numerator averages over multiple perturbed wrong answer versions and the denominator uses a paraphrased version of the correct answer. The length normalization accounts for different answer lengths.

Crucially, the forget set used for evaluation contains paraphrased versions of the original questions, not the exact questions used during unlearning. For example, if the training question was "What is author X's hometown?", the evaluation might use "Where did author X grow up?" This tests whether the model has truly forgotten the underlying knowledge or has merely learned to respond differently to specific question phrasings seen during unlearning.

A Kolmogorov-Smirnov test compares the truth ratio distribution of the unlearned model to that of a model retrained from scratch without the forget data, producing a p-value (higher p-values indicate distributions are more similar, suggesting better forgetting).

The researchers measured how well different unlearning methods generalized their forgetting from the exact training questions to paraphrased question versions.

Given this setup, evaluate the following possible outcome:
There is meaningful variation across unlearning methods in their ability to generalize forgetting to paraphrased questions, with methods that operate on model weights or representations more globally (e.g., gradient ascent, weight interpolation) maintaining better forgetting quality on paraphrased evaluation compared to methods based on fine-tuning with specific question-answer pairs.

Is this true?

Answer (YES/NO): NO